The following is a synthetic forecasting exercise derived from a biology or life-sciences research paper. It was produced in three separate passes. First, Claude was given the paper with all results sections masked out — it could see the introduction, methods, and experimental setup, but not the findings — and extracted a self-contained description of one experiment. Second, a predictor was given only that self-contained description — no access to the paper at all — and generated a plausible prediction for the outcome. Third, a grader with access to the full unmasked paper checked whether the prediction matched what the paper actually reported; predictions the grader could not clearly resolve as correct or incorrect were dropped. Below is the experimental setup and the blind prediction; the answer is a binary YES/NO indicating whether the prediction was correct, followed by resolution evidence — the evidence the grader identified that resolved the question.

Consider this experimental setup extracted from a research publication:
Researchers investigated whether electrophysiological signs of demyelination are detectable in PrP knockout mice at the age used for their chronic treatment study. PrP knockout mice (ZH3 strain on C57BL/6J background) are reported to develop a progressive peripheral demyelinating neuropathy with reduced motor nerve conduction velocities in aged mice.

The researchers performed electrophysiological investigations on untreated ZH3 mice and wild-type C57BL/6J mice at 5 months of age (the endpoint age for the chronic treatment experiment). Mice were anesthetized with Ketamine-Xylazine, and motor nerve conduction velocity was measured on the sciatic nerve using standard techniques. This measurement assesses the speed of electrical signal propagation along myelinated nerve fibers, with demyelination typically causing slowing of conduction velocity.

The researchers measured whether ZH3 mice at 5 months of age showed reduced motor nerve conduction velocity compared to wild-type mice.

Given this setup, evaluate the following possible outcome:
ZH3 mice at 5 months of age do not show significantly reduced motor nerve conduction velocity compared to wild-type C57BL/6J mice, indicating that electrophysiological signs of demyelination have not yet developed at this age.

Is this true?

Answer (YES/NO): YES